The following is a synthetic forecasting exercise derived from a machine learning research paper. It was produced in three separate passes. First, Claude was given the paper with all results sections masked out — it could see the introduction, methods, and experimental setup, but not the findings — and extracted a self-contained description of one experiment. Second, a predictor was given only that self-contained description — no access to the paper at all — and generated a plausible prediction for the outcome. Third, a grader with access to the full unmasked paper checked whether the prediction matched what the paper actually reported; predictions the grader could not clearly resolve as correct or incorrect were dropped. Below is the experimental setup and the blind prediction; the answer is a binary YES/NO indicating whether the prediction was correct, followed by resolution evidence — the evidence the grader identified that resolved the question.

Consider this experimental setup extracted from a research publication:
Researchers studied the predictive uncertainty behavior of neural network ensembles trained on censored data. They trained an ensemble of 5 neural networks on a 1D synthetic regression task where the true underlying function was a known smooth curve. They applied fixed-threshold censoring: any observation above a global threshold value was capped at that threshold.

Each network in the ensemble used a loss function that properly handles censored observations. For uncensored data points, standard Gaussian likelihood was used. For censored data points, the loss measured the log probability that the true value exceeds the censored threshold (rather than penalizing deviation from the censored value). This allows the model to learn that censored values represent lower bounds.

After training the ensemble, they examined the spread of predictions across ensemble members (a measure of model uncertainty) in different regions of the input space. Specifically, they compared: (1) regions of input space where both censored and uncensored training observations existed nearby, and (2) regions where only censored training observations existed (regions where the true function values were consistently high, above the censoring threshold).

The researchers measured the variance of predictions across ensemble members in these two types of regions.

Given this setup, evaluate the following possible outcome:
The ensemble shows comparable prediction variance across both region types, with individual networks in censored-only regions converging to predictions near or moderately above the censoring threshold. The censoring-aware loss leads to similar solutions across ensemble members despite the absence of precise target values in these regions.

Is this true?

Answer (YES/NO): NO